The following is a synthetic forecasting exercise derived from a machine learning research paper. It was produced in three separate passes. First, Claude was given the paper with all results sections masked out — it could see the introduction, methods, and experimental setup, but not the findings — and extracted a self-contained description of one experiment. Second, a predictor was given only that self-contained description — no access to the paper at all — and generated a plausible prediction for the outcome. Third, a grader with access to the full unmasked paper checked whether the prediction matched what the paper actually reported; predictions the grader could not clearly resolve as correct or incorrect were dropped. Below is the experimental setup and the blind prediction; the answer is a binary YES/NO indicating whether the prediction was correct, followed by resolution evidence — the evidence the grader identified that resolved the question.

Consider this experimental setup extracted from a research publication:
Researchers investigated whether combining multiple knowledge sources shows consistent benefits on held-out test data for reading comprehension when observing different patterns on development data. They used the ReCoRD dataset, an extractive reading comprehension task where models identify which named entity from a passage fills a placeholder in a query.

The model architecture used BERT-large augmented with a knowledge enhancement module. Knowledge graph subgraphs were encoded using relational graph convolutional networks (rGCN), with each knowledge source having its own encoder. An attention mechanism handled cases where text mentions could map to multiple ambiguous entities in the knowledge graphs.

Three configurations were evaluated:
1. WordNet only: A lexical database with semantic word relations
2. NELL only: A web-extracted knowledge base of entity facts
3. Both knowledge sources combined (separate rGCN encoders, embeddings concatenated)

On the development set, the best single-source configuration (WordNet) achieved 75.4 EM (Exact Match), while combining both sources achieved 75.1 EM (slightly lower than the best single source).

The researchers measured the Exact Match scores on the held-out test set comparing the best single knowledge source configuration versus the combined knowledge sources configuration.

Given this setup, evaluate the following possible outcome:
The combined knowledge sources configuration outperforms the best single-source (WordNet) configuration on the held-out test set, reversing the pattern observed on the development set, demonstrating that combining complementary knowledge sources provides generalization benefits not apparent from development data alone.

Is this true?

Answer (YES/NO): YES